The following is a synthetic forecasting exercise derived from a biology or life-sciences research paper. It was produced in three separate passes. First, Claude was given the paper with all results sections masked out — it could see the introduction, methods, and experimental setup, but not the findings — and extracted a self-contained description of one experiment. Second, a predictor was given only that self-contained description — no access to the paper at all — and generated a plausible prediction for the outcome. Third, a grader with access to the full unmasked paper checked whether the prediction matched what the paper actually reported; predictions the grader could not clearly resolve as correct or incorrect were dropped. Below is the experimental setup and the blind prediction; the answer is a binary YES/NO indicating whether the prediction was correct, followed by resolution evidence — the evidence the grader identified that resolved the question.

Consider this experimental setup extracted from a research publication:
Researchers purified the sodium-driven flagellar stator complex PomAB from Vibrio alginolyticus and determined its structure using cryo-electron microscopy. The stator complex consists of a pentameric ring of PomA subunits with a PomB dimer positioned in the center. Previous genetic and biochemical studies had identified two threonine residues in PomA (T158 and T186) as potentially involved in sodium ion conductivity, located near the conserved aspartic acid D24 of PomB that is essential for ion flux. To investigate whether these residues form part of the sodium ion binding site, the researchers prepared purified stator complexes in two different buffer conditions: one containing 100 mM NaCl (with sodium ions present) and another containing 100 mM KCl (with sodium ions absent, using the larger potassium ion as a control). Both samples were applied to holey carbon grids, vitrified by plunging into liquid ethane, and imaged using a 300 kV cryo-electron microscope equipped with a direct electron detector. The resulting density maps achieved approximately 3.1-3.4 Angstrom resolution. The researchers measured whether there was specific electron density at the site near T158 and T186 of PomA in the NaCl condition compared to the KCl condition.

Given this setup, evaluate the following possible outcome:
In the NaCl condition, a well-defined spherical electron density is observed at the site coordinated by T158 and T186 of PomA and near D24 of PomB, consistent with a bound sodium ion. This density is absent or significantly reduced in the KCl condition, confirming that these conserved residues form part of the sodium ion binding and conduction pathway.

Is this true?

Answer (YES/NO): NO